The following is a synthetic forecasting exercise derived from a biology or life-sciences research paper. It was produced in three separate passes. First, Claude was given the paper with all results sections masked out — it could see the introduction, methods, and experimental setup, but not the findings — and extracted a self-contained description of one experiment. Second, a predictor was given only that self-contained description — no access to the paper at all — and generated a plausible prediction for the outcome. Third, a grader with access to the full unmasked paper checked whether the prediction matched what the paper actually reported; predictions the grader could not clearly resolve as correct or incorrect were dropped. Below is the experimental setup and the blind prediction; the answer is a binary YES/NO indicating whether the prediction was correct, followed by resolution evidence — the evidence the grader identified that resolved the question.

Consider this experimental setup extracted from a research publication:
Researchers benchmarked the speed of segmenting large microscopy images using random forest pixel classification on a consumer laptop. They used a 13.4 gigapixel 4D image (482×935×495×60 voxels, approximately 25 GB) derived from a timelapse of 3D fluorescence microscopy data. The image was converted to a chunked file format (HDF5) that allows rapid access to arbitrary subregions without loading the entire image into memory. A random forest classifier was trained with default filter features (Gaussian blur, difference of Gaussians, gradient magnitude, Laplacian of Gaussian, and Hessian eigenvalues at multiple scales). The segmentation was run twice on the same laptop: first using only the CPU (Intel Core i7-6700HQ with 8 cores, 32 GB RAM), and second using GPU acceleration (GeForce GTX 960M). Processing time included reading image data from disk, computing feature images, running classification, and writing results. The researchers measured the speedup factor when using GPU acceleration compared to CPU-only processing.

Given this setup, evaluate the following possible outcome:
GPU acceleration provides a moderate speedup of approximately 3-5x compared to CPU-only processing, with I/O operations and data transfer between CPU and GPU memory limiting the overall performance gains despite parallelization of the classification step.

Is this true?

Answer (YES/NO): NO